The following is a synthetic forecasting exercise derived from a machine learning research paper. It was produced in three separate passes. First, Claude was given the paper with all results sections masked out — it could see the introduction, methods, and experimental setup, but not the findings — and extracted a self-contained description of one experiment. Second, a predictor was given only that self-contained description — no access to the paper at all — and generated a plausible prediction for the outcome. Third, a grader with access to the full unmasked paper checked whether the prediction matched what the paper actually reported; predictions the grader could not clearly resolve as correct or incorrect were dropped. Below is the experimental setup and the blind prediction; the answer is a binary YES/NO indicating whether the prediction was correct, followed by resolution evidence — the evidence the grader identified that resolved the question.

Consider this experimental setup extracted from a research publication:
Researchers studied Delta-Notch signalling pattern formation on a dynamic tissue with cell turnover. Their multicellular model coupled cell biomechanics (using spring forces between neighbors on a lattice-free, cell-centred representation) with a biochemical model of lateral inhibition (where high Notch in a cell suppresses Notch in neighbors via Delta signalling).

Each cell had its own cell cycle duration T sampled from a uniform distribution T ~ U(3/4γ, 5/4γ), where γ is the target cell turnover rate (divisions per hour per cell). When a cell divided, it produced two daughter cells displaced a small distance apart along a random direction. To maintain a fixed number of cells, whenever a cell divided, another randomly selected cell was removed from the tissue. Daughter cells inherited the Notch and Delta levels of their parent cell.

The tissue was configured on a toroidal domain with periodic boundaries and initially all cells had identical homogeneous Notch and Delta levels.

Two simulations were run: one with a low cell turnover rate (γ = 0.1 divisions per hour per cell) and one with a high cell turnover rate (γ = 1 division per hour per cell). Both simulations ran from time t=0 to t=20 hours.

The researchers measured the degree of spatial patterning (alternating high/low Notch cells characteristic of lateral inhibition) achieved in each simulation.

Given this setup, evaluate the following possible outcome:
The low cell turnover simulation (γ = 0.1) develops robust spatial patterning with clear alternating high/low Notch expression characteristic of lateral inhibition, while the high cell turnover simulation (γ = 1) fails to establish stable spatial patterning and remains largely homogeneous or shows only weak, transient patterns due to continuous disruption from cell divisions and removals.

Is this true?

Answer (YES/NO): NO